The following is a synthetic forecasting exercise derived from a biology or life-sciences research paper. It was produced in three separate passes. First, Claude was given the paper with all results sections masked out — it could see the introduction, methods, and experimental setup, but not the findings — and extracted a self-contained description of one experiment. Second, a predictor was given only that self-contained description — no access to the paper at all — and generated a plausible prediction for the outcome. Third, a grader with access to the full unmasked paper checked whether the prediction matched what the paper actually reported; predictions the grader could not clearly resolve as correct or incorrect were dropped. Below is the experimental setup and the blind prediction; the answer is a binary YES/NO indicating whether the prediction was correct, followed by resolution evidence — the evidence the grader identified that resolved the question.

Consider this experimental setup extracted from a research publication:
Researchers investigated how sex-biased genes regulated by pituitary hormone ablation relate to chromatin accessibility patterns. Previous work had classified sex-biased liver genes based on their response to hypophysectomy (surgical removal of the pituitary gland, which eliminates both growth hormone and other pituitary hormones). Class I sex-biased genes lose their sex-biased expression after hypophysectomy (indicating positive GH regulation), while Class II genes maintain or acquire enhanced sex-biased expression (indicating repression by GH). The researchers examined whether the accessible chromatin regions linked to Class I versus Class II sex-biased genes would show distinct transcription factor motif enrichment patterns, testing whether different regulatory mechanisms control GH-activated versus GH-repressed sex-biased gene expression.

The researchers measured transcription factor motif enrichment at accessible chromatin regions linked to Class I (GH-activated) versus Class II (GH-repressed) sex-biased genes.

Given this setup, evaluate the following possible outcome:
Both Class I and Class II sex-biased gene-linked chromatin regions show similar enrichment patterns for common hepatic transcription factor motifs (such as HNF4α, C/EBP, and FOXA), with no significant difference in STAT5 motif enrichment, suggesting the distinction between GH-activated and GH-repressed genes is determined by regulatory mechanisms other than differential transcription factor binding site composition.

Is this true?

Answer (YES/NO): NO